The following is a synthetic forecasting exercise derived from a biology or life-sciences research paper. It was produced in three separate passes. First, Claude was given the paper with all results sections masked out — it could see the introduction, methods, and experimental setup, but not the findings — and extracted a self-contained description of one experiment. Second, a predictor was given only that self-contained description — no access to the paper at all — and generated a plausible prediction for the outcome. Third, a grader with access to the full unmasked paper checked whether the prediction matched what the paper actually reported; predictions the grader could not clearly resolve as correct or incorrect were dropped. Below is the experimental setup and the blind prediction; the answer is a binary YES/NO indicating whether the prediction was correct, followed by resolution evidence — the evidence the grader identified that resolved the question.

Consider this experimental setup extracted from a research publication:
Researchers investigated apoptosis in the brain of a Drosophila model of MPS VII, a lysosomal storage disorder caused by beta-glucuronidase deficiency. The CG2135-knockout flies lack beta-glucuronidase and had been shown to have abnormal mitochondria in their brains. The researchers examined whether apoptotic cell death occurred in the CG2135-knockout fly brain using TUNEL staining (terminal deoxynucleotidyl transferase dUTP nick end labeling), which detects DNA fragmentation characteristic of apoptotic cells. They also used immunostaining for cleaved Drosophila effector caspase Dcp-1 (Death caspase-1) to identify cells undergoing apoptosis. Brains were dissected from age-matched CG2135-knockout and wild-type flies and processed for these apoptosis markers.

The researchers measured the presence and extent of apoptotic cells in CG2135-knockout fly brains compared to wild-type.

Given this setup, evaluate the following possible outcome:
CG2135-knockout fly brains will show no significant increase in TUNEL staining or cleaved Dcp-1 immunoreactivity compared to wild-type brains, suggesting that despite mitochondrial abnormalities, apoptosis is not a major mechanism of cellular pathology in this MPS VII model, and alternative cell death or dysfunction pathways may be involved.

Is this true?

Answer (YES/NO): NO